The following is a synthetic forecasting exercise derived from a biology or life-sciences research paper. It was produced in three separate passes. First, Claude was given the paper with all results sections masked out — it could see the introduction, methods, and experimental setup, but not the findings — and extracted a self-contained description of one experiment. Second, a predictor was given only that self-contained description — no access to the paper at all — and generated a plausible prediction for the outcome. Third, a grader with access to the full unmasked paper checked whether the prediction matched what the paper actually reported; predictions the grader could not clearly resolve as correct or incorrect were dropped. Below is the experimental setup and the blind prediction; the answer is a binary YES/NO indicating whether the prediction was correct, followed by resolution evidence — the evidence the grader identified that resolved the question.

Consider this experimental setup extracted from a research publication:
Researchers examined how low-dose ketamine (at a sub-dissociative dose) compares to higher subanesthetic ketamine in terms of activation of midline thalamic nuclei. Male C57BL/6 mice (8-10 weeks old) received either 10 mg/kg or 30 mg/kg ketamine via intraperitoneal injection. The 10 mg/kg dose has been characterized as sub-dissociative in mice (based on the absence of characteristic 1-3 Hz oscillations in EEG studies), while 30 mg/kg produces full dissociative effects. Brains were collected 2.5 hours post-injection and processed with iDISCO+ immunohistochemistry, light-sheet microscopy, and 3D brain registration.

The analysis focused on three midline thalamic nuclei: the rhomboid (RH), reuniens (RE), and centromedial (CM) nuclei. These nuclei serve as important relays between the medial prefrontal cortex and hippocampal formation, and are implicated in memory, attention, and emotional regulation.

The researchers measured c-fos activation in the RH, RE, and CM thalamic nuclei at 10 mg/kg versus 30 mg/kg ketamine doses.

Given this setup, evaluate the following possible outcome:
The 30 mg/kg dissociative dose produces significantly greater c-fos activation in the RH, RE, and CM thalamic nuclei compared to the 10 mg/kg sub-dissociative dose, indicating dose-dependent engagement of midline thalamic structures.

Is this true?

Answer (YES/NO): YES